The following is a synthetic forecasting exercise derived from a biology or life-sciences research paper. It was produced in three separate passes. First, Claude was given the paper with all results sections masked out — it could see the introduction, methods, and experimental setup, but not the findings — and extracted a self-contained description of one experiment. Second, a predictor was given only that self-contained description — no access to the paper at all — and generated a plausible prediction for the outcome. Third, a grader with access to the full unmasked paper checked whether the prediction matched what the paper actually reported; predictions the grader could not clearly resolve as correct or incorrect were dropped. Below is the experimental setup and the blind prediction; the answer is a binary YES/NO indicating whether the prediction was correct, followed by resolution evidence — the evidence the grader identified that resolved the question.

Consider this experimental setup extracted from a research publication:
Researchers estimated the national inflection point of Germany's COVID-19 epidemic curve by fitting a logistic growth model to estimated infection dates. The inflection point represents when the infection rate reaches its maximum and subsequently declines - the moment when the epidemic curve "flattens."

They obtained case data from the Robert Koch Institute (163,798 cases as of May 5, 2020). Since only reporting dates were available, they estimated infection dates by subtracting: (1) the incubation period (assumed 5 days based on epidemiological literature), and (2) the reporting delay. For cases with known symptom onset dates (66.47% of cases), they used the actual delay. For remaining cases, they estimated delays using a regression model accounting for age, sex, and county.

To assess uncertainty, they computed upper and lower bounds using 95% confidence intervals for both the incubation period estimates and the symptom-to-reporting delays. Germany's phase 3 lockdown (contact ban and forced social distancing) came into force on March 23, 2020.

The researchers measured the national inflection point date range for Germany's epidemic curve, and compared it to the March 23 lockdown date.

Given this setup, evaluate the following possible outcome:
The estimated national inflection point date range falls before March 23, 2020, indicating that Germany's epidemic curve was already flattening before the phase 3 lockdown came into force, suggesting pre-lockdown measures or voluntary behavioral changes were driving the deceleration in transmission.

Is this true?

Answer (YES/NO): YES